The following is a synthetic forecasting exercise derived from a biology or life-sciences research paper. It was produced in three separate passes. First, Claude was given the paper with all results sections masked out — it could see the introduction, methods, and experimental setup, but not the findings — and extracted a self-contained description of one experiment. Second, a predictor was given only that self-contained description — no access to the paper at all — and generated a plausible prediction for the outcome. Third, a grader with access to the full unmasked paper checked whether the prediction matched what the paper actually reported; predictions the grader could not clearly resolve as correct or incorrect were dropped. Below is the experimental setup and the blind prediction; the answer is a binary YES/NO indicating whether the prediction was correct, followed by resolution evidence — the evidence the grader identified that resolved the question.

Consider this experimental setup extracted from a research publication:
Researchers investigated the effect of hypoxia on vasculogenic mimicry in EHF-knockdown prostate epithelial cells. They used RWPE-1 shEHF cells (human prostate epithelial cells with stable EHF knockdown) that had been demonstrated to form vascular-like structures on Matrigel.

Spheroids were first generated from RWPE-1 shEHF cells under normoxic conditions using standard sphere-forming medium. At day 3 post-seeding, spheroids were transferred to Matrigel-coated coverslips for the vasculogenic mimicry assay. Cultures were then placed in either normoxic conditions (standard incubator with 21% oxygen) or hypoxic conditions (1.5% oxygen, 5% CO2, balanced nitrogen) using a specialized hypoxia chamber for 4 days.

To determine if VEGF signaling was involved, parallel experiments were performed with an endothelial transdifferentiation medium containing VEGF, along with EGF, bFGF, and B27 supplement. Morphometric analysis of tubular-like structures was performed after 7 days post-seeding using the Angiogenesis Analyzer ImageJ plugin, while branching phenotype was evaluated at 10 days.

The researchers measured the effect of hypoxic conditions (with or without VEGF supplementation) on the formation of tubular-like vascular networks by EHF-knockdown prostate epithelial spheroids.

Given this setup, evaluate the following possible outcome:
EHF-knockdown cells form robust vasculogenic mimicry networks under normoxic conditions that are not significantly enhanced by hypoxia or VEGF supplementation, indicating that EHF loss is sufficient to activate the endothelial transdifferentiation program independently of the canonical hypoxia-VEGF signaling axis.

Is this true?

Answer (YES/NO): NO